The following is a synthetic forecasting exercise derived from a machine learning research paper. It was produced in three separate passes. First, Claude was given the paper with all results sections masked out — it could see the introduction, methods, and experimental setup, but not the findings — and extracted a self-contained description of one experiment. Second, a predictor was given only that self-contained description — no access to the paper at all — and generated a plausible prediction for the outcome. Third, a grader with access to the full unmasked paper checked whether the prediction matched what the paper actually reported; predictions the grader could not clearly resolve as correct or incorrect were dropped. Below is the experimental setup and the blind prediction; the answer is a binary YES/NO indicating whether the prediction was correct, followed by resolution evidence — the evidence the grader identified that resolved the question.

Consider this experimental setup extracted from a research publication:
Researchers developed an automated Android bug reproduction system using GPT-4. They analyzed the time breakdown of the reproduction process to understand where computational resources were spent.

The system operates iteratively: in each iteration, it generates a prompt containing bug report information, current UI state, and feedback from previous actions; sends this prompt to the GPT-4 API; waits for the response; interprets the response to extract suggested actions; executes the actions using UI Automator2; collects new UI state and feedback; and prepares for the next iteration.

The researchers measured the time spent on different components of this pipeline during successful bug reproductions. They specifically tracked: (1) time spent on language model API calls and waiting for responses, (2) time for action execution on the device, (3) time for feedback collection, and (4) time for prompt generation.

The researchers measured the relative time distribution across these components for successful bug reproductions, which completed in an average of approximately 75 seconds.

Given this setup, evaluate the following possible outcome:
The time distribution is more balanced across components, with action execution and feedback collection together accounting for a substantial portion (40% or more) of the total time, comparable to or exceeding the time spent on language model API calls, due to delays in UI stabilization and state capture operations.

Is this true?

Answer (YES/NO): NO